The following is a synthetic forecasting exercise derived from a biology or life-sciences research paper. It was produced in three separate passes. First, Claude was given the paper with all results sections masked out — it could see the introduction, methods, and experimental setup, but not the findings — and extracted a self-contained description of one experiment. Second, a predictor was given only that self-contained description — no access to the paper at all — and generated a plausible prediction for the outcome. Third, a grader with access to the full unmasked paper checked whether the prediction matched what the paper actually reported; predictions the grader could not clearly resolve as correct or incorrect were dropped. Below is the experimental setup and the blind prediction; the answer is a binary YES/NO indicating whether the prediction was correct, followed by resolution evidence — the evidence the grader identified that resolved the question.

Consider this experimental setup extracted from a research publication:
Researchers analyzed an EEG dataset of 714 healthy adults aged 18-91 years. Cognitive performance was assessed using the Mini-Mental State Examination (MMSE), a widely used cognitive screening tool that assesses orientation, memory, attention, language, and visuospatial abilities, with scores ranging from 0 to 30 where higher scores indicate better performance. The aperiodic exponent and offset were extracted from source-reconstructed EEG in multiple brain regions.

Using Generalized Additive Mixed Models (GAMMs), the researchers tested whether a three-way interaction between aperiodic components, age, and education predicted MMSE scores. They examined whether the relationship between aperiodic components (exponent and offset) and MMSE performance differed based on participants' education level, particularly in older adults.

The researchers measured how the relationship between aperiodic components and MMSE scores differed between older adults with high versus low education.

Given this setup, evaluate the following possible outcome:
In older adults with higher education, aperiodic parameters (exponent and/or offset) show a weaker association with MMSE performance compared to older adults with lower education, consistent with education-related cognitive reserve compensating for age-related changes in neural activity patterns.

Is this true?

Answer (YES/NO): NO